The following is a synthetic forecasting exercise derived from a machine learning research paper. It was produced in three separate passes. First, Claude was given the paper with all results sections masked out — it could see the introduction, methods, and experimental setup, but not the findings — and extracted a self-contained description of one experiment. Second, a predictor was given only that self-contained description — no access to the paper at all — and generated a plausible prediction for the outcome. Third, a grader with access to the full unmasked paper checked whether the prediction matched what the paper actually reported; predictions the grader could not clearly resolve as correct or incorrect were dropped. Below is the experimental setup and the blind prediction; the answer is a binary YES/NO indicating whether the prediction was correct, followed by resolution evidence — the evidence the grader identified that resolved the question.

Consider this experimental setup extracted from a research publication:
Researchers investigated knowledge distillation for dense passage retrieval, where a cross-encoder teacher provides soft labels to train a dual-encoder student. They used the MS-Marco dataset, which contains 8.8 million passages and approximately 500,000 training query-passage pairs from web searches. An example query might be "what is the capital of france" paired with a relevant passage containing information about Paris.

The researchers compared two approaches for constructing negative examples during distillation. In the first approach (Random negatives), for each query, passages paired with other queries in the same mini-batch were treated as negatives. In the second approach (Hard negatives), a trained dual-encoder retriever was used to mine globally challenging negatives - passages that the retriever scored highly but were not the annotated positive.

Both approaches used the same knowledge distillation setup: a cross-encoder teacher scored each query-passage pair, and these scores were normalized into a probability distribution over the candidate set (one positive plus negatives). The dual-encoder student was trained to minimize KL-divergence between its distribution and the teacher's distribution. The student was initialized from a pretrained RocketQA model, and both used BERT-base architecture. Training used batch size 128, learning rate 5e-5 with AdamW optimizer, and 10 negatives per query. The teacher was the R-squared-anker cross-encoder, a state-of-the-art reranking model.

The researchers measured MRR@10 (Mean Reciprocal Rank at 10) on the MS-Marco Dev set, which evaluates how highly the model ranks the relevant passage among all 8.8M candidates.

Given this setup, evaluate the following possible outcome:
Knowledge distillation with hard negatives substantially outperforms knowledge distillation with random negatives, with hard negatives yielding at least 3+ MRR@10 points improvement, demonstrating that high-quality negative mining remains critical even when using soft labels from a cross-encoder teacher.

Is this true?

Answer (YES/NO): NO